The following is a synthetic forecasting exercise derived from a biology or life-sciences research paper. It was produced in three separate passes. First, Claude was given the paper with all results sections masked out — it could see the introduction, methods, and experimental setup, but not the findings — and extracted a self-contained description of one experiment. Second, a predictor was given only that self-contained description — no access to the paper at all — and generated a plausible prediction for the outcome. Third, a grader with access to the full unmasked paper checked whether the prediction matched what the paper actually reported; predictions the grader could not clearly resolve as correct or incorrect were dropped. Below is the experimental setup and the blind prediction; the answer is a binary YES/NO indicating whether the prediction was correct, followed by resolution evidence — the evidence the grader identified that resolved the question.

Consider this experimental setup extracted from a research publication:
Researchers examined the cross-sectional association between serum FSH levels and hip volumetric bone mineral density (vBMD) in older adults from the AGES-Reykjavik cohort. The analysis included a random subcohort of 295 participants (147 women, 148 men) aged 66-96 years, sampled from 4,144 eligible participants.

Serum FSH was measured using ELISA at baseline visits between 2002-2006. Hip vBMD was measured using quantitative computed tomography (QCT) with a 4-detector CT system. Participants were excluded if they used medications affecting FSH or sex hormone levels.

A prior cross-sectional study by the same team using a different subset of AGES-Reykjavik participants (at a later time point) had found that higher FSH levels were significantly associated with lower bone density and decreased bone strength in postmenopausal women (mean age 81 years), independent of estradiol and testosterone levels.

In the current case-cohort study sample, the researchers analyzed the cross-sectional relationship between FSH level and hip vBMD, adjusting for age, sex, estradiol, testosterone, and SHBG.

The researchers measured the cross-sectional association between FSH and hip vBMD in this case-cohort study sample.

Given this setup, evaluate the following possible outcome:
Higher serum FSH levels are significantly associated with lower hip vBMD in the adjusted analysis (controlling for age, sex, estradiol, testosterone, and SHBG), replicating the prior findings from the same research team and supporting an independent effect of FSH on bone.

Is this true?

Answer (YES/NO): NO